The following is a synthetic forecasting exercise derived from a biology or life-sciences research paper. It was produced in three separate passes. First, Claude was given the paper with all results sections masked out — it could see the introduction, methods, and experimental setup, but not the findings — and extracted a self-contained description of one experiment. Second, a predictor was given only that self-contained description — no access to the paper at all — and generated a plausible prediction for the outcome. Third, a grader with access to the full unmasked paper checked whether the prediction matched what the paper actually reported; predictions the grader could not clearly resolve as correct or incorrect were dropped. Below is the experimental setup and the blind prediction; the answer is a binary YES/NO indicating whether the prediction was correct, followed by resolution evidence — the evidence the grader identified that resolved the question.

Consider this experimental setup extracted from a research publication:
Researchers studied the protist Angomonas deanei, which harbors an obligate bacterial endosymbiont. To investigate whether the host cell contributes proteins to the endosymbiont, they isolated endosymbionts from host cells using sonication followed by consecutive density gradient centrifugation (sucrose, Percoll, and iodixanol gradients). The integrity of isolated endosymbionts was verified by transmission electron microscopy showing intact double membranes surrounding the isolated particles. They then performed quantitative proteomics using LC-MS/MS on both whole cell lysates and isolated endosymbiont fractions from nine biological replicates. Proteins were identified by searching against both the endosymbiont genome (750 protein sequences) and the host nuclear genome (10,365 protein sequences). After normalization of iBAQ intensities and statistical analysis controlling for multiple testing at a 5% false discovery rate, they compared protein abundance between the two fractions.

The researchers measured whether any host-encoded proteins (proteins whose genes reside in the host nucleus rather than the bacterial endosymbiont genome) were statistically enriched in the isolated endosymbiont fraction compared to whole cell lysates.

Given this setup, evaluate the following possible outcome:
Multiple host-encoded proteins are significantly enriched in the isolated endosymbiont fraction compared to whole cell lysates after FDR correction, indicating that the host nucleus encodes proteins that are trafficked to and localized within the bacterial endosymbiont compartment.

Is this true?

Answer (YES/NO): YES